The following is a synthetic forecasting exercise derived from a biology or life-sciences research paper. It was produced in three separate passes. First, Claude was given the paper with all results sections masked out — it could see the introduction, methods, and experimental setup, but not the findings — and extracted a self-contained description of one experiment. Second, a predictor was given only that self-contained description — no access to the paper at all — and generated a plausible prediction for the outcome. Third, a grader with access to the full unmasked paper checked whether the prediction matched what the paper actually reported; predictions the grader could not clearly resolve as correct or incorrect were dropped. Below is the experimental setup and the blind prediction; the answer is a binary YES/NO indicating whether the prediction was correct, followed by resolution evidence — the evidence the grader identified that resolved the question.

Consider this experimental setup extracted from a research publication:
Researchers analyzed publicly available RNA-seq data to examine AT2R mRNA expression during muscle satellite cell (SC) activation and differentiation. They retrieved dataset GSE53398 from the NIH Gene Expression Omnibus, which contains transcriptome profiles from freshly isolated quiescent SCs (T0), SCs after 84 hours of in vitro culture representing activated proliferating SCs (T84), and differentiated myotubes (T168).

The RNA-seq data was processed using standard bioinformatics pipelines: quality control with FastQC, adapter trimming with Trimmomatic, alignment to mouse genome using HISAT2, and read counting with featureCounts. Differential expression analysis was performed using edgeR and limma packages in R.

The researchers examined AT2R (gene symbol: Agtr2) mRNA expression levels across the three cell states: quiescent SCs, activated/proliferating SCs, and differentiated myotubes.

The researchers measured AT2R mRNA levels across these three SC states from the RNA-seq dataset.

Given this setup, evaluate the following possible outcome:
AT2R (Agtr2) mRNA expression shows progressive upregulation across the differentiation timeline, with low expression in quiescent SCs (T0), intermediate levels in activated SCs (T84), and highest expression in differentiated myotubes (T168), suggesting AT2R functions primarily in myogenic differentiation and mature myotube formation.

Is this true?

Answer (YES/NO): NO